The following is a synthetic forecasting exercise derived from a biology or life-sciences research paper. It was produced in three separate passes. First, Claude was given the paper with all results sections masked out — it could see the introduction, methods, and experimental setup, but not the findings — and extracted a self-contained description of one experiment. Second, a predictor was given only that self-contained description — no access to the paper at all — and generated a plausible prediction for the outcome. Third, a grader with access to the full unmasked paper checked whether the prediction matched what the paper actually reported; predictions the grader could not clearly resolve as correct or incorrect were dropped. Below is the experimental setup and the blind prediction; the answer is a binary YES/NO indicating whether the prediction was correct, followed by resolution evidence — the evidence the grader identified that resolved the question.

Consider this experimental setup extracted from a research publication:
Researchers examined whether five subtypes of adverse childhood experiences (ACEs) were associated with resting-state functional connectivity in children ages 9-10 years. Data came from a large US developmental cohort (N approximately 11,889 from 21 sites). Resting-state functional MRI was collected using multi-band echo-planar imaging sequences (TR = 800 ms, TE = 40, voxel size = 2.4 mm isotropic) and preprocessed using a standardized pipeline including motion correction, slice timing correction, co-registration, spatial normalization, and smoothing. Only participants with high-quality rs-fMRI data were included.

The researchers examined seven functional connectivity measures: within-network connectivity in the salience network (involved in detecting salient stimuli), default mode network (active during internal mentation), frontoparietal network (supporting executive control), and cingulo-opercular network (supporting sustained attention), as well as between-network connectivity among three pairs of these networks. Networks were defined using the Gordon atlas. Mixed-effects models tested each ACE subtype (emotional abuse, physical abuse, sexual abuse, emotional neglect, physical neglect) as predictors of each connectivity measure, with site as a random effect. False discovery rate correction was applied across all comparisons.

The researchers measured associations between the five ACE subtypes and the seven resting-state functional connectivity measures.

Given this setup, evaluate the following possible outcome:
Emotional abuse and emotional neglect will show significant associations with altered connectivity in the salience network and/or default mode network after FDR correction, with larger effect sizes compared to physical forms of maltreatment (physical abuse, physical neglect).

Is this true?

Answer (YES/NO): NO